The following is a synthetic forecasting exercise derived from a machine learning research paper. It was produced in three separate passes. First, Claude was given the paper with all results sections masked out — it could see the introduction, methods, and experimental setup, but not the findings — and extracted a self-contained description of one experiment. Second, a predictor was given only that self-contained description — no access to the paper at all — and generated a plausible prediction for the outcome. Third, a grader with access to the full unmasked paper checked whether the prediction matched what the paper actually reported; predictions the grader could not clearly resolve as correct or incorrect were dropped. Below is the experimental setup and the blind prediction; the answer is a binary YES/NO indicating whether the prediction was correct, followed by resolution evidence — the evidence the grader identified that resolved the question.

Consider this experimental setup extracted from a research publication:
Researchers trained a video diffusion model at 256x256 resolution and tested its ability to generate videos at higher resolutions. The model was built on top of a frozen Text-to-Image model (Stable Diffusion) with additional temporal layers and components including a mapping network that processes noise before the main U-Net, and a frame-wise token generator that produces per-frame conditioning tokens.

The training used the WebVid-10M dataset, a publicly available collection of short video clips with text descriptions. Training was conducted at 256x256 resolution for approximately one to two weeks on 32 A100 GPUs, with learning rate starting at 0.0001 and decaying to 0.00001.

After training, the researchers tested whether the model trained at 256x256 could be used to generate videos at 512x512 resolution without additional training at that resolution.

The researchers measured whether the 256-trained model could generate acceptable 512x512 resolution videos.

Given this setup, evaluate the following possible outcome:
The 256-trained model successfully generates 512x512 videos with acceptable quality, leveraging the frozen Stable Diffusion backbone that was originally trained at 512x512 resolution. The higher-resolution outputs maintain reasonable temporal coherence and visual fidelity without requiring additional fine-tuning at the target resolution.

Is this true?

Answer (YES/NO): NO